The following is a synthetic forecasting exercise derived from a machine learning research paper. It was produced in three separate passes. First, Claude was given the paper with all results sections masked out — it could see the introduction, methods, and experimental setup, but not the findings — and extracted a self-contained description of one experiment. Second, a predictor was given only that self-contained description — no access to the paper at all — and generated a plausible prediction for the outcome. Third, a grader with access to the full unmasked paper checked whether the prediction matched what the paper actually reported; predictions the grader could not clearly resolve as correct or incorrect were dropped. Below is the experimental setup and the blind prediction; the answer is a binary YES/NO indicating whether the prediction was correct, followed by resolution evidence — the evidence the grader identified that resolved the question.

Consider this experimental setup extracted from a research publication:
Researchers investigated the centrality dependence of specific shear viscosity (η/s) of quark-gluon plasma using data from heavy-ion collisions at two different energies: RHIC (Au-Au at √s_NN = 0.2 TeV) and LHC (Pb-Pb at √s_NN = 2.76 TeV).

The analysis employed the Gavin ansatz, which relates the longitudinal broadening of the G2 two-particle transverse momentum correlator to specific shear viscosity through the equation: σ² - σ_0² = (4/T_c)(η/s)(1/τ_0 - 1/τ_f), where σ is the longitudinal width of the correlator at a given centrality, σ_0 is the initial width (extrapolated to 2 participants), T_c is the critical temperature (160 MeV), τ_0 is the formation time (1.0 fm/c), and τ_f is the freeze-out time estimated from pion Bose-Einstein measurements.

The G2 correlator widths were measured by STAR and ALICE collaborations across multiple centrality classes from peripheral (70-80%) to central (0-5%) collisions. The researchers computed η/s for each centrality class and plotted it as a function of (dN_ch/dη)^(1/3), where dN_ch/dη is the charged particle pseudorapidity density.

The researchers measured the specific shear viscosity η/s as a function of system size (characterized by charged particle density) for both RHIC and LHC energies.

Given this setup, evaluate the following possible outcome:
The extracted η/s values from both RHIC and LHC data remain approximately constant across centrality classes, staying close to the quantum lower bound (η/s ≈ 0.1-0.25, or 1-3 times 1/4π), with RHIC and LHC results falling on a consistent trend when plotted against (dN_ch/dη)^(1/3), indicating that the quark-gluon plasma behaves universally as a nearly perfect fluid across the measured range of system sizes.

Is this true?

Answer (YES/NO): NO